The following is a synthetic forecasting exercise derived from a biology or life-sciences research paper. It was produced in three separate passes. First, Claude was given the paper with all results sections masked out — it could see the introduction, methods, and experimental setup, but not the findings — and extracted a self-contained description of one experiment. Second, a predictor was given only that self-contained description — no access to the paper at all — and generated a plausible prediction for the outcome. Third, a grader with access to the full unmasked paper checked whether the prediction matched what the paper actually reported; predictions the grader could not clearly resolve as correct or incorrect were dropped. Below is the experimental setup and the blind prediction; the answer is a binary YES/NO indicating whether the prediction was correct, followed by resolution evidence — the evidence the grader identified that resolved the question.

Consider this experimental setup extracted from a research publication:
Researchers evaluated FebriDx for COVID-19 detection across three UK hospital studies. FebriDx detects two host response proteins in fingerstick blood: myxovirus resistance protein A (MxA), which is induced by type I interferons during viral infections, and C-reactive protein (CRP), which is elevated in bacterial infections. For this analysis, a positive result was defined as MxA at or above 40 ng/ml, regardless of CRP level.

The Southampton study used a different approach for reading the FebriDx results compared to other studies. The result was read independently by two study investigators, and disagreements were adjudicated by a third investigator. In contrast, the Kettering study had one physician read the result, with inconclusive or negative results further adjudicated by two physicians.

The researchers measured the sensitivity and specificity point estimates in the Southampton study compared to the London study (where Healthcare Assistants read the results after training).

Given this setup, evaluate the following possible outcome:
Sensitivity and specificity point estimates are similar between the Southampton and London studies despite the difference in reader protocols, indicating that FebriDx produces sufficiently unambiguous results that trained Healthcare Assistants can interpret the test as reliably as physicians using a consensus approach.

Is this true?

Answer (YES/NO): YES